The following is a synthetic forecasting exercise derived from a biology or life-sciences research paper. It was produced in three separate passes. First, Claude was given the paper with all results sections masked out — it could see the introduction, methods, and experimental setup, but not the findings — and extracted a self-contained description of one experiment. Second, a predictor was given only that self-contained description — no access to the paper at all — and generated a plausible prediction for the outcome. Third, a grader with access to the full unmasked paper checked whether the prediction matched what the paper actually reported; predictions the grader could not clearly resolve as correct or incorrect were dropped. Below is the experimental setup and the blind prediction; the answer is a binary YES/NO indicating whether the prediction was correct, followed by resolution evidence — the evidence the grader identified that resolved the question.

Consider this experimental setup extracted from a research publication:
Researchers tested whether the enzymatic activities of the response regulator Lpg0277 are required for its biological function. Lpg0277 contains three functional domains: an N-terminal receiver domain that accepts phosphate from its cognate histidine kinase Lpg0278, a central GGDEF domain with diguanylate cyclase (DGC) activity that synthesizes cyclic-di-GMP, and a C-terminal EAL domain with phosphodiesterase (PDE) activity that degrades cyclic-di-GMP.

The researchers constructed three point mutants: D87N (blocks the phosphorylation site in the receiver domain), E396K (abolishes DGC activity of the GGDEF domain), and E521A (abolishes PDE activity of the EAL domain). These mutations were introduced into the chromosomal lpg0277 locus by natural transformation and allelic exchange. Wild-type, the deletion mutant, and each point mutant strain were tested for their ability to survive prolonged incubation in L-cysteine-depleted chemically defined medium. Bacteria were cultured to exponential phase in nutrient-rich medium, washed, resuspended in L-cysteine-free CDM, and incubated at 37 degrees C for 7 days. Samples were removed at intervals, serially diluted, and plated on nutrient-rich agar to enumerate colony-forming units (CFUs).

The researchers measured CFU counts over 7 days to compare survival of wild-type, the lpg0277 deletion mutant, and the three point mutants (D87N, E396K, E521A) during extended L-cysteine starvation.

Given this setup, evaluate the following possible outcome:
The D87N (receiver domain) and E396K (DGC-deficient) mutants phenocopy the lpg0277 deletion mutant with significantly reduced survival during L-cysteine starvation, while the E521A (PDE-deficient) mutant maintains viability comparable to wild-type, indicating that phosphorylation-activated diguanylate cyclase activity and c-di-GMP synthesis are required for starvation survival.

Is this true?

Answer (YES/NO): YES